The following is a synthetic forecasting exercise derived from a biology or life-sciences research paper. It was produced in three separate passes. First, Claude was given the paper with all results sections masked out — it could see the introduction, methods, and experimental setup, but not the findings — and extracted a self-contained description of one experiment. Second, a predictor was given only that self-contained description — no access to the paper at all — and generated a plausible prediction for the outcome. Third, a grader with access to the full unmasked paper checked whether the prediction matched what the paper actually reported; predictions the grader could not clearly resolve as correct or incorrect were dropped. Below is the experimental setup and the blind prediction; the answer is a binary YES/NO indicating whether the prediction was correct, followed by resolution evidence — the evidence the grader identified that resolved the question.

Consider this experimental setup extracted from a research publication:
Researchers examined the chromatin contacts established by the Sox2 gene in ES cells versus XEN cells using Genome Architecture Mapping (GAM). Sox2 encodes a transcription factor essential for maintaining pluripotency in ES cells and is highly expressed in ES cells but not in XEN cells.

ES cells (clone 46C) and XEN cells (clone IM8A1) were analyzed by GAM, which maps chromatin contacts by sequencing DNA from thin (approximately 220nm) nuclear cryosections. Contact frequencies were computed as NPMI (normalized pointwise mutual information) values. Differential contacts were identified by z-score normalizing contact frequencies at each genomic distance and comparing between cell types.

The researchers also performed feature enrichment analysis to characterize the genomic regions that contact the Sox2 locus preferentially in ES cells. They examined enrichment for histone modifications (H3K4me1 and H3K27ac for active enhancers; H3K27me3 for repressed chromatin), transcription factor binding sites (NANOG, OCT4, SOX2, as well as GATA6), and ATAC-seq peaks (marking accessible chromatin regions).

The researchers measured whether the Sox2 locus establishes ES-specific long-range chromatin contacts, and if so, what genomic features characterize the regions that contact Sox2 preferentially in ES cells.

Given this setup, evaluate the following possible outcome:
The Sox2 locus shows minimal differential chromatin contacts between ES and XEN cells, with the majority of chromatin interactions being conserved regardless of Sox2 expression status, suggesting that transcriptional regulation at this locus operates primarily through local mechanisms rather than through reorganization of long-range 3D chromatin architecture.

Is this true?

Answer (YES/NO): NO